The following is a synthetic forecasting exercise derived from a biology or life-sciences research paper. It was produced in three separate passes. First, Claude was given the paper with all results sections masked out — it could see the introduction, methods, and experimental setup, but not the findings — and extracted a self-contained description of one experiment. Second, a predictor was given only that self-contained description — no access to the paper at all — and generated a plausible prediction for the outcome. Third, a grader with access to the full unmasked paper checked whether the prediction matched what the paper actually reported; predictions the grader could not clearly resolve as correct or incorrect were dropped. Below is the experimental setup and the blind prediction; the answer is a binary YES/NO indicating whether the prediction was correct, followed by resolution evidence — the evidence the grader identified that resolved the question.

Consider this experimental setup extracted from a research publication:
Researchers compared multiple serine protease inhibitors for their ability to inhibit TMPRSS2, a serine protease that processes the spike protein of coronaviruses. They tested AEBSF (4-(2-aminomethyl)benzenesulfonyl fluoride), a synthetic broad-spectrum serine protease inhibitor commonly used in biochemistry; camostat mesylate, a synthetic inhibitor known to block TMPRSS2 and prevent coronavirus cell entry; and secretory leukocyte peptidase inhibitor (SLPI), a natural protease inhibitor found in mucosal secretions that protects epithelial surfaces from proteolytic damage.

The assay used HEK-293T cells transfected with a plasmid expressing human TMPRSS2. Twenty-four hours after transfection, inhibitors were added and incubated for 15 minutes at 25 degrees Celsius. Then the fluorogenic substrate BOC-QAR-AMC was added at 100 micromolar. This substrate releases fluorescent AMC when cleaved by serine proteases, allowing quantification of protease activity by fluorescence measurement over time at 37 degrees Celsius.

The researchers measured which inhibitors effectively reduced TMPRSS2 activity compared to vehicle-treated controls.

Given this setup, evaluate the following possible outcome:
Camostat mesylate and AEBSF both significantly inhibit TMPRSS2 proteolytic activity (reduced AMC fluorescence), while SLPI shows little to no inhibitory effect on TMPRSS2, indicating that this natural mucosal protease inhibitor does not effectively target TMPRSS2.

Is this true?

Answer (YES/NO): YES